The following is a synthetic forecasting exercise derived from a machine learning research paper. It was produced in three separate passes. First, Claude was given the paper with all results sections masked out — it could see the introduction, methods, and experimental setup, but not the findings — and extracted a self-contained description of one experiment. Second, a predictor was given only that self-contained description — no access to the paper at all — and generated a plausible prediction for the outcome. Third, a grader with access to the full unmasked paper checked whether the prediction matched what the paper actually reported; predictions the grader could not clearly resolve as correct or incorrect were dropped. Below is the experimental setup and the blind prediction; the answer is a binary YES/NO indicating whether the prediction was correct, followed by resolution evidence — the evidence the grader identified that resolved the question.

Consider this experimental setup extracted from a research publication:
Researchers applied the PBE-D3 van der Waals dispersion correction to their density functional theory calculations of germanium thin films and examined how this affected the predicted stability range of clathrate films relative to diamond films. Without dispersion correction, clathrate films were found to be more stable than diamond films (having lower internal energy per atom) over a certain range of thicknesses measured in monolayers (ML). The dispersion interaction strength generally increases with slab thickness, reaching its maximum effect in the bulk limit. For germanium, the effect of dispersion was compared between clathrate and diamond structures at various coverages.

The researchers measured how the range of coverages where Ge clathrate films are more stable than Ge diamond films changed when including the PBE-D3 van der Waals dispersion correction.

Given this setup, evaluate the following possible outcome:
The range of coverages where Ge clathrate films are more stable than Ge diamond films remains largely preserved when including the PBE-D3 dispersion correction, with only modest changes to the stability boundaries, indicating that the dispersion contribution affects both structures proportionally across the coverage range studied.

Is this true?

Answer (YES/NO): NO